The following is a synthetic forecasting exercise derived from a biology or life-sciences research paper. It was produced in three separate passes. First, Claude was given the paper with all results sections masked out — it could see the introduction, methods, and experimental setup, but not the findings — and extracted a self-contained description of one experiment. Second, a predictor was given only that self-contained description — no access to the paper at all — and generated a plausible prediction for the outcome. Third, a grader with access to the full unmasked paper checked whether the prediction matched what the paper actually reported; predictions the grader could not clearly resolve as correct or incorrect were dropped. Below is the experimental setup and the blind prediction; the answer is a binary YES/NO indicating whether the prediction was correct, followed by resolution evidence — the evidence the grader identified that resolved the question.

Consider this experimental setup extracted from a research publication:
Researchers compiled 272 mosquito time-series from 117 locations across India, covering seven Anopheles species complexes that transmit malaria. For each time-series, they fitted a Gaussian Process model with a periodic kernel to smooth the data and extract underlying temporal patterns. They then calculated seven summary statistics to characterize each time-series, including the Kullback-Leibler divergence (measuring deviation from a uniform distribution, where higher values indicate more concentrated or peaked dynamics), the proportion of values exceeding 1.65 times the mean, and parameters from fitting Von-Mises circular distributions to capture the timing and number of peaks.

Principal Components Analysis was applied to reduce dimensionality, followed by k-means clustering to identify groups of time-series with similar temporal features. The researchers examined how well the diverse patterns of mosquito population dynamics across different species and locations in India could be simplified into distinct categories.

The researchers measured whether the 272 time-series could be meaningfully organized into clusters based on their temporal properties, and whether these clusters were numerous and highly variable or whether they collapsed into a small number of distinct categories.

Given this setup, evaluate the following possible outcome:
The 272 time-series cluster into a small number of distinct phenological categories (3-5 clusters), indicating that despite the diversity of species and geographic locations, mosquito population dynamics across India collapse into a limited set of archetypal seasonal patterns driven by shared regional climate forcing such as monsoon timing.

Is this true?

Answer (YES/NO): YES